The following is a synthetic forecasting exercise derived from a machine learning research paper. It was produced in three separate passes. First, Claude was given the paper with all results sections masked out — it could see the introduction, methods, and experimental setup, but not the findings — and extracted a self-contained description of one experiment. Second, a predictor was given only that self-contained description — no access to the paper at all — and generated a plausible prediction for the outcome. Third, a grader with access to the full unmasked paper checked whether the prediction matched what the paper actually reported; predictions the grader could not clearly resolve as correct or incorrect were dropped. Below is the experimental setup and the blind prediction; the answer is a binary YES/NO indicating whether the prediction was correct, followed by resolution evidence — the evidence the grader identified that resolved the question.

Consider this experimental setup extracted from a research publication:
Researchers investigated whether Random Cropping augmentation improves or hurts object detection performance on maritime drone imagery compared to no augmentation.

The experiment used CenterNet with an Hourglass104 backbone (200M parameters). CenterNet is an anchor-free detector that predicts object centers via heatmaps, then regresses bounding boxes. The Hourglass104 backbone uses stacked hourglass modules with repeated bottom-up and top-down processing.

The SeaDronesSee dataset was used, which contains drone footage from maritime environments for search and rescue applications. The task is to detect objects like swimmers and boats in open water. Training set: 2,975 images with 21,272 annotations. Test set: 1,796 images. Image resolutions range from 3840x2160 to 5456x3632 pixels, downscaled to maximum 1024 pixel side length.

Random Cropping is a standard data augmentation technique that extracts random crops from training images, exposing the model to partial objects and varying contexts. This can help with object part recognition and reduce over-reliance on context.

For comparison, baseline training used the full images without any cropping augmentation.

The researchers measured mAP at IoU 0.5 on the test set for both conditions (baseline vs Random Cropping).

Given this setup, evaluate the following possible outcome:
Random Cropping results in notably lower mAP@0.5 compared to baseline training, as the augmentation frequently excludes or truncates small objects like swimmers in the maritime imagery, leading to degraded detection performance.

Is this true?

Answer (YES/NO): YES